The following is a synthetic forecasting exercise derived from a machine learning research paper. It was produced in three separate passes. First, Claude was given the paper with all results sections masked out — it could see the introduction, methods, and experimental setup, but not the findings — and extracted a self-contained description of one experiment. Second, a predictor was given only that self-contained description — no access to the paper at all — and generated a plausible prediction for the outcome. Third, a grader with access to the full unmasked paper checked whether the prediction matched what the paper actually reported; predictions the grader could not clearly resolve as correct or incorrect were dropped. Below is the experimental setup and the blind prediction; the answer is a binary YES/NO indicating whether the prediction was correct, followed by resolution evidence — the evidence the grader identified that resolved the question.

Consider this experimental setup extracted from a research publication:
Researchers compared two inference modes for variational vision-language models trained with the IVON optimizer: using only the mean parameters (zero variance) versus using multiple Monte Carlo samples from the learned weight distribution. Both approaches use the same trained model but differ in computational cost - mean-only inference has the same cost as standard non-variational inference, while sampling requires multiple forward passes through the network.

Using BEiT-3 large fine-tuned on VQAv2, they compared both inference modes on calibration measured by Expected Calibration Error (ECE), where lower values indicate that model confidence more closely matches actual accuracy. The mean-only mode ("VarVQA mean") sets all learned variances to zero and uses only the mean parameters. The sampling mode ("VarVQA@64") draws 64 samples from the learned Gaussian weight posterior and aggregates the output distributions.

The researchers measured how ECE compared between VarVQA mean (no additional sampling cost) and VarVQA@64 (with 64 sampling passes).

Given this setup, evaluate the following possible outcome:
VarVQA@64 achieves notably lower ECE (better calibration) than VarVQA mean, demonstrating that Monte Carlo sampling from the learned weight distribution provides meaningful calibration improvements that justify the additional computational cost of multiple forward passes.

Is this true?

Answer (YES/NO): YES